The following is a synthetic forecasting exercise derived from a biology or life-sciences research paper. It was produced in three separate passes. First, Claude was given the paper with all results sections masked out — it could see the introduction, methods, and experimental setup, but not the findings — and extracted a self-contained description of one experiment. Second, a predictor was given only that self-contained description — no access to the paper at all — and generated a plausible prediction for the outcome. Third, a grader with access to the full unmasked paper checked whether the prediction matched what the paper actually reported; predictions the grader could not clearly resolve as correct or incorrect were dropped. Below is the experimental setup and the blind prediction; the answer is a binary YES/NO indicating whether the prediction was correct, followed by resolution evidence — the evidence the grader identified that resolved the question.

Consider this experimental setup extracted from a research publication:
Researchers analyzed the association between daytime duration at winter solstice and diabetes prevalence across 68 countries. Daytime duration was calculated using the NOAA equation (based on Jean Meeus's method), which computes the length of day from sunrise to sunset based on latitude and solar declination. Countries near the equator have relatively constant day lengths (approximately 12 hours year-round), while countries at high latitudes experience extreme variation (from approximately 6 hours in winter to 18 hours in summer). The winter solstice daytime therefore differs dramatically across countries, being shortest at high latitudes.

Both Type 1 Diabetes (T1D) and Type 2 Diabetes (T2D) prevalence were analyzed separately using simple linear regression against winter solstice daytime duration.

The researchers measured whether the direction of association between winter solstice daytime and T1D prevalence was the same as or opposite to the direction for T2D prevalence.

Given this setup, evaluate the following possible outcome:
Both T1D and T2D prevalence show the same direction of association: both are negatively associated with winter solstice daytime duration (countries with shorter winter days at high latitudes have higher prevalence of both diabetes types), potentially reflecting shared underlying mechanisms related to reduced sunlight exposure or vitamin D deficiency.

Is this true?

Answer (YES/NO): NO